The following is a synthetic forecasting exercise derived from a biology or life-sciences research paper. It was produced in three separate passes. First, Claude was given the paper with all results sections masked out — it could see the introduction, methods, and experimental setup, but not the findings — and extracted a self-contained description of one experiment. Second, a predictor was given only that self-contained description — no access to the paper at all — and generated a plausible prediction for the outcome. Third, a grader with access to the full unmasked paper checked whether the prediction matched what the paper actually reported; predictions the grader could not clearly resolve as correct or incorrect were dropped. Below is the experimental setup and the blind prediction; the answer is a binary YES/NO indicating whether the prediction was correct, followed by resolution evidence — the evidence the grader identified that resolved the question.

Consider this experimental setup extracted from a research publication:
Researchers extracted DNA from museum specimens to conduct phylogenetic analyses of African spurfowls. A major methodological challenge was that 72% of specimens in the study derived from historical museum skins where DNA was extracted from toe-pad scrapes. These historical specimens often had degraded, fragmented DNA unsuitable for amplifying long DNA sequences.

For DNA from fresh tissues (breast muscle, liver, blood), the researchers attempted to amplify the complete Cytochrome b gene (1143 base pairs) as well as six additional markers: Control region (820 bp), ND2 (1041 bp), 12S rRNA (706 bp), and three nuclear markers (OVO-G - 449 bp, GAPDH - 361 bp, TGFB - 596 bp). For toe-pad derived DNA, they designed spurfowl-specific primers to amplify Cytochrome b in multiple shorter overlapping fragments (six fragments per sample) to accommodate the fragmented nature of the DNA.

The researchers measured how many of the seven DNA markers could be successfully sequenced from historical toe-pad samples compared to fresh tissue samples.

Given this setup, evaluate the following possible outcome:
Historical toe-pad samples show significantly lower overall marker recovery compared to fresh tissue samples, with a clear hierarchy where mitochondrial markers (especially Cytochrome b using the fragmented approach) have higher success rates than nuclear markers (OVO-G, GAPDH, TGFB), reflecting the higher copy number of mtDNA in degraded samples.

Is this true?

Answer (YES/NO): NO